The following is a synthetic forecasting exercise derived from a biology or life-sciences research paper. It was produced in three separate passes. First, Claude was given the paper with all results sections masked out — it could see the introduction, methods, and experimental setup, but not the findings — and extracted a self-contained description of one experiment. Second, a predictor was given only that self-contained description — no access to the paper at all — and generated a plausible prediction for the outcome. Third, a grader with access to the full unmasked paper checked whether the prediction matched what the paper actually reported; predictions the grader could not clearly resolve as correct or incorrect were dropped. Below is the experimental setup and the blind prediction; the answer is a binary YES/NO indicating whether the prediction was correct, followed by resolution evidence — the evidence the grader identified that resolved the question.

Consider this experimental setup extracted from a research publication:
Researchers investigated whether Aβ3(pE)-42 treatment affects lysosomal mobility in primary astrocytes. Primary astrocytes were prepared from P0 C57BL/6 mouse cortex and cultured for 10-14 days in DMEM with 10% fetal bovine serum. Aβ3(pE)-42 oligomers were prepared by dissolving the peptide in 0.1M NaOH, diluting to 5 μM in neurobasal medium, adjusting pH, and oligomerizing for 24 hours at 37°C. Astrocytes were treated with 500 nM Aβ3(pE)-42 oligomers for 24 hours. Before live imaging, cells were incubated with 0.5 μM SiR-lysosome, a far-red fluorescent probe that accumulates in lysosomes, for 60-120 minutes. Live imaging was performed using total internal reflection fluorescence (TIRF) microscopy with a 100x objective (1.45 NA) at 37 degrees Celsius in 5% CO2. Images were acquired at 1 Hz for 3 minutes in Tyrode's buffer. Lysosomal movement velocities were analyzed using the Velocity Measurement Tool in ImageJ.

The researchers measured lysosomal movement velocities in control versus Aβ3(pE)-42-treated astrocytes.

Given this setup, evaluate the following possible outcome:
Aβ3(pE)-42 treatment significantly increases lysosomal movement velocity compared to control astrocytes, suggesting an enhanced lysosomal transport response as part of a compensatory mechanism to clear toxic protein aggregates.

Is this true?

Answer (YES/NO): NO